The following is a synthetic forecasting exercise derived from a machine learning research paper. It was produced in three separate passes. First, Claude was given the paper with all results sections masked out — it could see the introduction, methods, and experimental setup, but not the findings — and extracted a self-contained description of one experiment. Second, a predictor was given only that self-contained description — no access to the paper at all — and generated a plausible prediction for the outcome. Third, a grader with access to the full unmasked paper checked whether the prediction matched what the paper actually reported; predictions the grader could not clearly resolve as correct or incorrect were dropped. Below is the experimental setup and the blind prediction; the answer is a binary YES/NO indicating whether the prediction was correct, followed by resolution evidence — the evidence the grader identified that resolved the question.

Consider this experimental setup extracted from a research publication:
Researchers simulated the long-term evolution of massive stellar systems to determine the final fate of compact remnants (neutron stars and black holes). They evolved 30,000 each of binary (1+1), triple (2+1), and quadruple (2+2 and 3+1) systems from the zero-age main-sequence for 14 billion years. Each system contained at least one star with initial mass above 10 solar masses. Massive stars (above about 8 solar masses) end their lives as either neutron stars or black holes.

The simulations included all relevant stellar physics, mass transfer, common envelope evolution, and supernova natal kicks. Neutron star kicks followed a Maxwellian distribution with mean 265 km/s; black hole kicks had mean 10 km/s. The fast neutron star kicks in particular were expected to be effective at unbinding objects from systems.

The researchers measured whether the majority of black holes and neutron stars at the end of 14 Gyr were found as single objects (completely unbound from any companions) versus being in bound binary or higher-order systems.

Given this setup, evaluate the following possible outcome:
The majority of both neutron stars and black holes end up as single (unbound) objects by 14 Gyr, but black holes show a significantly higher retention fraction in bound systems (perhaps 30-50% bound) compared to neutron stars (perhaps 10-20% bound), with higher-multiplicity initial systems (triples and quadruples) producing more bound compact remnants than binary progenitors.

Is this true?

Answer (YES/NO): NO